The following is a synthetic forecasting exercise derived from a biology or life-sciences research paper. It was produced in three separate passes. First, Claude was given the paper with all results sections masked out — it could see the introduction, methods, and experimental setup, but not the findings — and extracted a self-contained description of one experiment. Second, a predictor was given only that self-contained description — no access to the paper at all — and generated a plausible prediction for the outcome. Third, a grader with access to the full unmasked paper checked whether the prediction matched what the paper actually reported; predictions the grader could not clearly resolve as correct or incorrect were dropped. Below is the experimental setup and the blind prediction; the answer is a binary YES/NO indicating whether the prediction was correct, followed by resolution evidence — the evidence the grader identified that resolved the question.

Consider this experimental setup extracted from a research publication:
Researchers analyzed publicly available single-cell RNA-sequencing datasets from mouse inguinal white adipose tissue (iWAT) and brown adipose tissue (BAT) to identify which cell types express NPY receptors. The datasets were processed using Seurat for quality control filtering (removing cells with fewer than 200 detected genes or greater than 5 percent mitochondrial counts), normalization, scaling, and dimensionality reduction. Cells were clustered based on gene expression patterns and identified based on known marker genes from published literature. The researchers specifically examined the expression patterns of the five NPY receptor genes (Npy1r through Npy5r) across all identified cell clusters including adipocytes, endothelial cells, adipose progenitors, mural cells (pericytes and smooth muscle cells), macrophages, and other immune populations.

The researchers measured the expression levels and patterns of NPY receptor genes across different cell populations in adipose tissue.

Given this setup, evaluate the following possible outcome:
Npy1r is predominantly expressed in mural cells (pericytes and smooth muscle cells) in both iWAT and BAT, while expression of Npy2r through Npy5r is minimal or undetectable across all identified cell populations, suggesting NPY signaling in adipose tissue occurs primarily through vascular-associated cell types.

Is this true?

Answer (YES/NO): YES